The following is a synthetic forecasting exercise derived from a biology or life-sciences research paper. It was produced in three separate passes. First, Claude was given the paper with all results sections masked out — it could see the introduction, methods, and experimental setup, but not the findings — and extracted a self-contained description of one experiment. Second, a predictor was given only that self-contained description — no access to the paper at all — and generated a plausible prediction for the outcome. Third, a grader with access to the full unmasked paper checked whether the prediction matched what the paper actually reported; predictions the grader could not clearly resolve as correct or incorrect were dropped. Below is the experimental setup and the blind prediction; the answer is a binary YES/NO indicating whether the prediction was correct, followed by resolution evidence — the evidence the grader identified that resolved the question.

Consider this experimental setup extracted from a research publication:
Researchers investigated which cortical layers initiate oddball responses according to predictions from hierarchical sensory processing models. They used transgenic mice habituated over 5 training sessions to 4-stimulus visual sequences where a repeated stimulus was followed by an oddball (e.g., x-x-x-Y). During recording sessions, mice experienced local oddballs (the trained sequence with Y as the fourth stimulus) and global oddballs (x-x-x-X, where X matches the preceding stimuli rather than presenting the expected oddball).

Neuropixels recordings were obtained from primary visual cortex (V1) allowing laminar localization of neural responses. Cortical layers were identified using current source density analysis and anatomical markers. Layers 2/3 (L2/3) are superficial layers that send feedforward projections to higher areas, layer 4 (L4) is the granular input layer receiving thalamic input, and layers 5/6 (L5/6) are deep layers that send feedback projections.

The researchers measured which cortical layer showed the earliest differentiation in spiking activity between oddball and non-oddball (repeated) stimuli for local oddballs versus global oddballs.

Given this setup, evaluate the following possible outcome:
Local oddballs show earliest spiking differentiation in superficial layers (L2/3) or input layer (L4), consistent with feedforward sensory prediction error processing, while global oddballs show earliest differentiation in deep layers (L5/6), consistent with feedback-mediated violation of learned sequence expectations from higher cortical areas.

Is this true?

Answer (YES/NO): YES